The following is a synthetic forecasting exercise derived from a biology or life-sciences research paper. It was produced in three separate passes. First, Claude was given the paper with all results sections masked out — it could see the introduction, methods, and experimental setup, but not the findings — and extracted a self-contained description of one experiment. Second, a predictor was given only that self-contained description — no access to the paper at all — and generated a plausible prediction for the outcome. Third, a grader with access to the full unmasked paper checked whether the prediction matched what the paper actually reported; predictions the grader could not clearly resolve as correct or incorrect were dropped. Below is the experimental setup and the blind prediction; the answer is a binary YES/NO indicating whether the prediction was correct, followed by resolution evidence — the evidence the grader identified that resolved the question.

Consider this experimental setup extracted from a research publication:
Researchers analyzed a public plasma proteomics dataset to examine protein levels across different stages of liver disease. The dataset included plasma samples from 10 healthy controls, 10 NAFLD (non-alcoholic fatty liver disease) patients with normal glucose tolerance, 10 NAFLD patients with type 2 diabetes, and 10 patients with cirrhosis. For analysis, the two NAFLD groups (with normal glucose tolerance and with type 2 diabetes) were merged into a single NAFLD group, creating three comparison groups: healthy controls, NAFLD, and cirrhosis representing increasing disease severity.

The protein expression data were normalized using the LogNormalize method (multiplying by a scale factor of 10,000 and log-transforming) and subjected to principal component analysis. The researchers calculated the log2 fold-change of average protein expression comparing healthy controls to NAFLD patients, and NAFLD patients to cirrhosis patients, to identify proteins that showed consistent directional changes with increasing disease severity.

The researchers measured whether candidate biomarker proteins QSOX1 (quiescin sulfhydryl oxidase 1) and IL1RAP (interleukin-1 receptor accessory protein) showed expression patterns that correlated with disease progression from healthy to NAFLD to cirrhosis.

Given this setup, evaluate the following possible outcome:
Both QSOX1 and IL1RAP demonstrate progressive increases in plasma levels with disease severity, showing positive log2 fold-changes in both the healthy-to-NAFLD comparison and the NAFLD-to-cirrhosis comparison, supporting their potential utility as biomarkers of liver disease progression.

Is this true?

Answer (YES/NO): NO